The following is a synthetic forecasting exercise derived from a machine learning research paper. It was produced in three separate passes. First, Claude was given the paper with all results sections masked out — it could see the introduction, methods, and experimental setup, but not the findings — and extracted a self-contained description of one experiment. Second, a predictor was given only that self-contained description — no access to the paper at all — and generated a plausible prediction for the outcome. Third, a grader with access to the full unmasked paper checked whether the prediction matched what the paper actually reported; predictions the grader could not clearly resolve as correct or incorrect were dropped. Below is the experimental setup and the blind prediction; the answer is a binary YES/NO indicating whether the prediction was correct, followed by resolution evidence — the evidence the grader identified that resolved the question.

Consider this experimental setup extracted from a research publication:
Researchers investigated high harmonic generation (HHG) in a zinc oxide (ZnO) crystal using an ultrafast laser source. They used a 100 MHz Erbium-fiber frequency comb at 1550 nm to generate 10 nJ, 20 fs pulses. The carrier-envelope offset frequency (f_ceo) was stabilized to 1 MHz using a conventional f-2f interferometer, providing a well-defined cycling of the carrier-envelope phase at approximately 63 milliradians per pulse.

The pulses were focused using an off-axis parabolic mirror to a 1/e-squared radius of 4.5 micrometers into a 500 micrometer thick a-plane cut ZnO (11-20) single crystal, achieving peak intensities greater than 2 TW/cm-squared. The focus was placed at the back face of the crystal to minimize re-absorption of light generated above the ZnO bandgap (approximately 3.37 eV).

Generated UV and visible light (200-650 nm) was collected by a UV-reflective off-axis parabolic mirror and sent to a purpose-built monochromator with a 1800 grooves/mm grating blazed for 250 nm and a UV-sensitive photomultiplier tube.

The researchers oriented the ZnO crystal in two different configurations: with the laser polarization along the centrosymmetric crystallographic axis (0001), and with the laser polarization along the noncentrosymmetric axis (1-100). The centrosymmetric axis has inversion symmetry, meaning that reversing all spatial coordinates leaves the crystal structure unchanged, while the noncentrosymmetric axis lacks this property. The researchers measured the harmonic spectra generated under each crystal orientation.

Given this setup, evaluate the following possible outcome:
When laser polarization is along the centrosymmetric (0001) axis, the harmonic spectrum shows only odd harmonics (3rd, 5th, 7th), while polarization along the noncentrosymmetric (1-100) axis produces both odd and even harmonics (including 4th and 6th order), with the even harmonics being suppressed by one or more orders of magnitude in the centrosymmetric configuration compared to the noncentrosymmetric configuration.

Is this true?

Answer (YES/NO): NO